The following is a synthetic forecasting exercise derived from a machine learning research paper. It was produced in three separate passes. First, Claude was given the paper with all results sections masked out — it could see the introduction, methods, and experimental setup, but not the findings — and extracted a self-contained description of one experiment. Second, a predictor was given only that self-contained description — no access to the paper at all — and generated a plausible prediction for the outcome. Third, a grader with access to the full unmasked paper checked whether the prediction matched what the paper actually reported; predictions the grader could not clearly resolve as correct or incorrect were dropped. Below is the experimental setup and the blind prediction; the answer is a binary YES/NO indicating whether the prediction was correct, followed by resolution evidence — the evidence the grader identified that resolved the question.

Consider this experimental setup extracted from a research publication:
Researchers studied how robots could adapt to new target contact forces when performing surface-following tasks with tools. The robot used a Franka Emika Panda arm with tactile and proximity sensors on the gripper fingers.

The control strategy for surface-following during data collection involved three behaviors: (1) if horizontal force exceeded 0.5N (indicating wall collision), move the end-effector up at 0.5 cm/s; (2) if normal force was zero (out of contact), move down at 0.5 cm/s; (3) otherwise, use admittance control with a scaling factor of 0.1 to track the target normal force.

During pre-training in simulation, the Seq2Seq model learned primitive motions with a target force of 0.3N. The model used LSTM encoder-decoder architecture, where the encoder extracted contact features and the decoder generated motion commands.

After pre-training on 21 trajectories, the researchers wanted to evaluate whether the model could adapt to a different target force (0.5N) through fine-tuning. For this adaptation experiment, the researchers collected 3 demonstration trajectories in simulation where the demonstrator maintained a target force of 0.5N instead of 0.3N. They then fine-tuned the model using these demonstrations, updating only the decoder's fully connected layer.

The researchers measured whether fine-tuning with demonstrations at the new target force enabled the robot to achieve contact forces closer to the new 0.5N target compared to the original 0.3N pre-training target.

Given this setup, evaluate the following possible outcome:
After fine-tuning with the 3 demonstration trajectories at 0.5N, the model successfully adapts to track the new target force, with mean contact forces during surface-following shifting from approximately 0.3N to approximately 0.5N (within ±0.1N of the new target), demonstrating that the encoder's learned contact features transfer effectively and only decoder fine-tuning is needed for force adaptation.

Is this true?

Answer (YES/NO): YES